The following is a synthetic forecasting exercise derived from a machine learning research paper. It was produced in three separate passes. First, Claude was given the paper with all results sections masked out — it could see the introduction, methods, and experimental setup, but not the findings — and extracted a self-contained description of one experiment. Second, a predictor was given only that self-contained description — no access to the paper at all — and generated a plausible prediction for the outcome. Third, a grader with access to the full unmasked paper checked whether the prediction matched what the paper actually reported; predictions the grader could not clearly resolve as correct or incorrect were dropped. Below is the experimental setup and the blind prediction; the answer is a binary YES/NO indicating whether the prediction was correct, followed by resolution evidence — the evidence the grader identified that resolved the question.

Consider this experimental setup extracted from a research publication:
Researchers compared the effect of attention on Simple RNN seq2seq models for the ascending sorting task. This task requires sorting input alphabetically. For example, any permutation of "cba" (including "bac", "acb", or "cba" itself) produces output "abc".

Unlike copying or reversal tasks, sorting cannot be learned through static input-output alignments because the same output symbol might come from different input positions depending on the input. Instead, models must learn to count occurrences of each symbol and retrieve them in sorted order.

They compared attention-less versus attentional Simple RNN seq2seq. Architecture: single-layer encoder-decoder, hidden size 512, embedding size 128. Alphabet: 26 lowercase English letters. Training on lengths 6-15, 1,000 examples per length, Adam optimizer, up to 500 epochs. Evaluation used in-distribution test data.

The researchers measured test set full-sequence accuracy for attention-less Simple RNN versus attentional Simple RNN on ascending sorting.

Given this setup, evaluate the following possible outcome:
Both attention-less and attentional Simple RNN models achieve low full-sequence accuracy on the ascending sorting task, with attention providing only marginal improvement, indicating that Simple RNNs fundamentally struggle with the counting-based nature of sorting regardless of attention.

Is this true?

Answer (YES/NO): NO